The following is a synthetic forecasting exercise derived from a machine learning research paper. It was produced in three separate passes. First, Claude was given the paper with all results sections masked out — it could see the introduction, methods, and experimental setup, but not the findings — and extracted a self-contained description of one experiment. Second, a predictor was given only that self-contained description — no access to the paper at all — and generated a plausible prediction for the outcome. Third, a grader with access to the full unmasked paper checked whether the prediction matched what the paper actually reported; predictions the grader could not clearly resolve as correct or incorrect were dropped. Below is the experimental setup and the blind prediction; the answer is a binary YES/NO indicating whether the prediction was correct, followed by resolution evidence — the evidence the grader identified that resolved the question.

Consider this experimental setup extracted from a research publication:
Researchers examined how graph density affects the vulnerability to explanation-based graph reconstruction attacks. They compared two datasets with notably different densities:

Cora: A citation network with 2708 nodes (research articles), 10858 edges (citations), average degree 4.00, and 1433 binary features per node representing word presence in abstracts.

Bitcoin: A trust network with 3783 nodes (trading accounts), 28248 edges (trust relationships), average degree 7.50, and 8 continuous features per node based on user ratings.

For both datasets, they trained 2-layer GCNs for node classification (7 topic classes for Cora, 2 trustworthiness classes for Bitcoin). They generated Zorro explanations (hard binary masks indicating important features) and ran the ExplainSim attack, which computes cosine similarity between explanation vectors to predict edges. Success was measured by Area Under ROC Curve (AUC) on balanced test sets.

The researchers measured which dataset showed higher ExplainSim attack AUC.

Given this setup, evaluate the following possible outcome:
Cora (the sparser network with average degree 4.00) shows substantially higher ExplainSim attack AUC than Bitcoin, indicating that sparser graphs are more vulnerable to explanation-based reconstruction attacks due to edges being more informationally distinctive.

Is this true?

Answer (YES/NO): NO